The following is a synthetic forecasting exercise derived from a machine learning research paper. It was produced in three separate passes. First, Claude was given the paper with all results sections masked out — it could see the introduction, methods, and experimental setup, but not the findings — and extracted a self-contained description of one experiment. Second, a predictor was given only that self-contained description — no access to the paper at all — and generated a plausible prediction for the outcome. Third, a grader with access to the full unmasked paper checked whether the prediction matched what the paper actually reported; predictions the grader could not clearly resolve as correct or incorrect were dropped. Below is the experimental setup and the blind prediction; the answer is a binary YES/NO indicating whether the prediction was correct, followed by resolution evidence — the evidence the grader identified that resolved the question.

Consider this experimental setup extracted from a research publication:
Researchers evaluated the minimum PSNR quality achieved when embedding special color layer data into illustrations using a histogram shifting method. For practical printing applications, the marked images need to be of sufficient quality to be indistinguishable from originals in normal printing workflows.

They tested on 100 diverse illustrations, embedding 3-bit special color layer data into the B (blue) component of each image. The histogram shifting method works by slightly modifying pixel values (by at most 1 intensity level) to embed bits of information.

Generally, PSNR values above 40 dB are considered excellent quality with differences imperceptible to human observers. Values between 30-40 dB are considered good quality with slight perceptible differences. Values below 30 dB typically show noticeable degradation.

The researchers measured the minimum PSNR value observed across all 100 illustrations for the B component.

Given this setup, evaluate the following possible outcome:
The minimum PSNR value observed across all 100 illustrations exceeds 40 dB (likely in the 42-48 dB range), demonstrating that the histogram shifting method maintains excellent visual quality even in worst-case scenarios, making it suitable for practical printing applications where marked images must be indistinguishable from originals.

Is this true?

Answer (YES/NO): NO